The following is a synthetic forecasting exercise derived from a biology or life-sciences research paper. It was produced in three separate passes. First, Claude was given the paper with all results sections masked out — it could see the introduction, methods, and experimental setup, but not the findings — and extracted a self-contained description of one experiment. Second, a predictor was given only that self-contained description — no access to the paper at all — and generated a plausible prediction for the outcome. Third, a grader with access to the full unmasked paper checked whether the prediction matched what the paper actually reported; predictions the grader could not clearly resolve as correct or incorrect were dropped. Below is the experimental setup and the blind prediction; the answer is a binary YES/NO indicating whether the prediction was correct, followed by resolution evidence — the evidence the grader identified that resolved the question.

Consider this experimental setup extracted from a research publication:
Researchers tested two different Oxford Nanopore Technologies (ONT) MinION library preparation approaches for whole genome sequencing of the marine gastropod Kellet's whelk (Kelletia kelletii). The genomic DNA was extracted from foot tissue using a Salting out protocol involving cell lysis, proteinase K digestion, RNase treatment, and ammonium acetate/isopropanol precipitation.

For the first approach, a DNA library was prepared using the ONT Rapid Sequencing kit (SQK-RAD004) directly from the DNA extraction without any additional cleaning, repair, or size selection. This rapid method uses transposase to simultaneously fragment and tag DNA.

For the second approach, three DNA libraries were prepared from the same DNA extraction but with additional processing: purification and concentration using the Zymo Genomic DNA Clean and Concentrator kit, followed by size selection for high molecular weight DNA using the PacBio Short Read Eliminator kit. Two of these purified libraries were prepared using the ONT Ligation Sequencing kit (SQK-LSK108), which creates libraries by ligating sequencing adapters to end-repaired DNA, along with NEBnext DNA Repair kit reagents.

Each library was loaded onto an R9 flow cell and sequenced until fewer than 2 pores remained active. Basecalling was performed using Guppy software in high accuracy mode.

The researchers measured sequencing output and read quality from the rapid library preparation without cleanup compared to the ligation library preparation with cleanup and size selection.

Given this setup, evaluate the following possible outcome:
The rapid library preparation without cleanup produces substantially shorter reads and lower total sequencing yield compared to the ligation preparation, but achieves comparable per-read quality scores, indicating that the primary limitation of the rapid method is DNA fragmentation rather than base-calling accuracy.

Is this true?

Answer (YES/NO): NO